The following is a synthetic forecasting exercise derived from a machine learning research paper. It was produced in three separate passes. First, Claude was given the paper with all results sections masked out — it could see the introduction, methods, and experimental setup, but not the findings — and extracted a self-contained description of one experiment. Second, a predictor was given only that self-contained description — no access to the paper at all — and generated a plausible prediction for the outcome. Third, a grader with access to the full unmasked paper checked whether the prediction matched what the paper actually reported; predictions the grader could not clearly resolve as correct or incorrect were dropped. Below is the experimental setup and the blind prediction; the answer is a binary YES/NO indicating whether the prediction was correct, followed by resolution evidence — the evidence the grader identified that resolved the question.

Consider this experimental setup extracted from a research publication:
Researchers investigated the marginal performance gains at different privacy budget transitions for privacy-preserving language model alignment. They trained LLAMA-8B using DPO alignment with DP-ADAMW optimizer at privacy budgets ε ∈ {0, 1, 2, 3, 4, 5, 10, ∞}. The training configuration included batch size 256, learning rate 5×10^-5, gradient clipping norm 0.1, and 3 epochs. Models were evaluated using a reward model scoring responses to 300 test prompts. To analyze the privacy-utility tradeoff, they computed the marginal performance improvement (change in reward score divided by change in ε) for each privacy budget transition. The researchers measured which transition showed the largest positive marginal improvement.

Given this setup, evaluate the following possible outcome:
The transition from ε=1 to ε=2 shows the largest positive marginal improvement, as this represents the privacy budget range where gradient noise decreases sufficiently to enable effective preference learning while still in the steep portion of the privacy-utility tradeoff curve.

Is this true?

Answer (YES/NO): YES